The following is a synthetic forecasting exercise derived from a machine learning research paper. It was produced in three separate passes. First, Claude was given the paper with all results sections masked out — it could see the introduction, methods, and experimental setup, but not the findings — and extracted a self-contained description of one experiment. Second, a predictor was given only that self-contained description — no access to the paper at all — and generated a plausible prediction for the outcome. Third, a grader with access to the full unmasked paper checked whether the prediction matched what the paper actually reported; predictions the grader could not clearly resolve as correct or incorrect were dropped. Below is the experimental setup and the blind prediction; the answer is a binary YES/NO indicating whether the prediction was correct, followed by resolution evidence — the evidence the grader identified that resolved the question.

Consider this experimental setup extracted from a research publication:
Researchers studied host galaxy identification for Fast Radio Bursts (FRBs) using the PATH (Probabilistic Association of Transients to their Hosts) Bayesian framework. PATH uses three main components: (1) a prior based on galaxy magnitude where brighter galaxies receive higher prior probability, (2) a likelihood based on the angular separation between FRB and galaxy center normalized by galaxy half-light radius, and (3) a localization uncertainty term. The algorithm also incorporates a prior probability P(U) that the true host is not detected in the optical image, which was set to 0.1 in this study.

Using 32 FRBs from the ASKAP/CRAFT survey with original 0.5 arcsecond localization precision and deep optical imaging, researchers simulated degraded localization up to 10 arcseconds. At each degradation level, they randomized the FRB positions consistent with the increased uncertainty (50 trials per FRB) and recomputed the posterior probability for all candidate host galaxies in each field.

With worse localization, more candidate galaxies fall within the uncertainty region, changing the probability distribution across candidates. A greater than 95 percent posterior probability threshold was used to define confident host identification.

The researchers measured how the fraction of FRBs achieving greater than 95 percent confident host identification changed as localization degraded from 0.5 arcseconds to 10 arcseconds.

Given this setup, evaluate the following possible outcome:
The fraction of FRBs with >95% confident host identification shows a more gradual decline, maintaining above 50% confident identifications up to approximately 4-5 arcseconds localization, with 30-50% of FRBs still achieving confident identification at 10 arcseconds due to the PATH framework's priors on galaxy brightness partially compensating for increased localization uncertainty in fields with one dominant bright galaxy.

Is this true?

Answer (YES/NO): NO